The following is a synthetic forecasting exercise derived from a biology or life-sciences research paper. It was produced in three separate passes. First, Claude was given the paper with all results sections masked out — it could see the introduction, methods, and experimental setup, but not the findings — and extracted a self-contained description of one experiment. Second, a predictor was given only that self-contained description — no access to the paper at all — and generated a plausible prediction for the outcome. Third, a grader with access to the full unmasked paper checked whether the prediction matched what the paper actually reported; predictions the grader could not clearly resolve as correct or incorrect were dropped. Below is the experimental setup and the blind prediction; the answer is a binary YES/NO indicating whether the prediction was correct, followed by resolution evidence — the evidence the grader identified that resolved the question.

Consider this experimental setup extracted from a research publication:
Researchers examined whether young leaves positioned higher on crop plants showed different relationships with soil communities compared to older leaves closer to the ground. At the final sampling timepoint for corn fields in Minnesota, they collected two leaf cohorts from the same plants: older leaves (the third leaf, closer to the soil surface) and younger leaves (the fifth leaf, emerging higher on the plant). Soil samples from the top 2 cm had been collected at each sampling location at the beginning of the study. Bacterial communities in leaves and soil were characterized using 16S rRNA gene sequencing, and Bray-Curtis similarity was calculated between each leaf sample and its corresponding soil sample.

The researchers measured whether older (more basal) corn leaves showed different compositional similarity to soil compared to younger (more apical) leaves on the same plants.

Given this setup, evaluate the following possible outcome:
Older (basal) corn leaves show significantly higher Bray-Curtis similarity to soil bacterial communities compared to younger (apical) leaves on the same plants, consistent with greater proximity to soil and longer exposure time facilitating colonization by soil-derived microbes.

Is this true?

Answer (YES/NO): YES